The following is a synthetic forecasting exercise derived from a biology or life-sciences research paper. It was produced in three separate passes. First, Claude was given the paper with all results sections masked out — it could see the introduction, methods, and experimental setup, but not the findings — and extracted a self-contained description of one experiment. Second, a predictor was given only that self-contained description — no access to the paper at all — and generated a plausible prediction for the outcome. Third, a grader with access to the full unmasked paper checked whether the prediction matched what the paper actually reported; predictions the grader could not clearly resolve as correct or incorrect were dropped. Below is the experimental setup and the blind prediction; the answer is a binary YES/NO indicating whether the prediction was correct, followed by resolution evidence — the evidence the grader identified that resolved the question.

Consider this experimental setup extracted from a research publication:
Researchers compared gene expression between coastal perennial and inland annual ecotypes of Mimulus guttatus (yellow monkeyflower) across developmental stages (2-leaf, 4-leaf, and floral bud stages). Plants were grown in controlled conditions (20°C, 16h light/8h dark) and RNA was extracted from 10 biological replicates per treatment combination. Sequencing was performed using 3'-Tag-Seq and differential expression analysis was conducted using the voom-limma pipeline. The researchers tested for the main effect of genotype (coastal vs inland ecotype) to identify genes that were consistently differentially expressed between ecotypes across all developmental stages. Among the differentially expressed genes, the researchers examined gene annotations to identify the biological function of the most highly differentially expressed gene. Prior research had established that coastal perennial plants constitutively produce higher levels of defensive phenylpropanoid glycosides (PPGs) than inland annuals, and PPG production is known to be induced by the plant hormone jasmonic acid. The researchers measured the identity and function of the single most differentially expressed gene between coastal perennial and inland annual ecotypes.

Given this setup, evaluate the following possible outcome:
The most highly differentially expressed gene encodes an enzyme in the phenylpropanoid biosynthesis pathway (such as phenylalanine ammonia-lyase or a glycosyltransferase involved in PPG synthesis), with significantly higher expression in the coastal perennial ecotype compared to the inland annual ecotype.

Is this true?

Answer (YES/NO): NO